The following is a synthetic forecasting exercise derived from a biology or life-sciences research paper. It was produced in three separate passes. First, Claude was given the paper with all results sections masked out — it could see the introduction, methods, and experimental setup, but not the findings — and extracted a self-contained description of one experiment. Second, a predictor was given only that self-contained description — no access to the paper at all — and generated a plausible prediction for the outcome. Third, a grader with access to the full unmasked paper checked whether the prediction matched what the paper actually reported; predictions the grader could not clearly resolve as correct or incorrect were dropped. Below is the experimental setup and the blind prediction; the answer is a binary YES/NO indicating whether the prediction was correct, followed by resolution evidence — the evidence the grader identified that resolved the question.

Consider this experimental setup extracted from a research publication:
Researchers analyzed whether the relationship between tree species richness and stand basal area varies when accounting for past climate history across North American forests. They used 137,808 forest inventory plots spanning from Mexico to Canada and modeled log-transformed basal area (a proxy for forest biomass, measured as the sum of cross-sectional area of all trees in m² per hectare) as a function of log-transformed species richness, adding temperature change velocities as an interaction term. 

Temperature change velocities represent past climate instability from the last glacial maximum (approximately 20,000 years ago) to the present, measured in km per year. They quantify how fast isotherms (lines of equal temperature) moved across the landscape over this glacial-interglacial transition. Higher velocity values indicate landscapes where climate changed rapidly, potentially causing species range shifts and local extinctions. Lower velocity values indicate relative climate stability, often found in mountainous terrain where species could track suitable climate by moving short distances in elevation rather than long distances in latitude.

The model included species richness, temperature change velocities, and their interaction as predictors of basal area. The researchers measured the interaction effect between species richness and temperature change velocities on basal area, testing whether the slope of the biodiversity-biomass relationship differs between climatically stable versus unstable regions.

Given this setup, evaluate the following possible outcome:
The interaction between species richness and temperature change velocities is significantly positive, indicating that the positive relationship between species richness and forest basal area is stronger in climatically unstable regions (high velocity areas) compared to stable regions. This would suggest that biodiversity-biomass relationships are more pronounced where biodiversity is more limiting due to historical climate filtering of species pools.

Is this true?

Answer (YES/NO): YES